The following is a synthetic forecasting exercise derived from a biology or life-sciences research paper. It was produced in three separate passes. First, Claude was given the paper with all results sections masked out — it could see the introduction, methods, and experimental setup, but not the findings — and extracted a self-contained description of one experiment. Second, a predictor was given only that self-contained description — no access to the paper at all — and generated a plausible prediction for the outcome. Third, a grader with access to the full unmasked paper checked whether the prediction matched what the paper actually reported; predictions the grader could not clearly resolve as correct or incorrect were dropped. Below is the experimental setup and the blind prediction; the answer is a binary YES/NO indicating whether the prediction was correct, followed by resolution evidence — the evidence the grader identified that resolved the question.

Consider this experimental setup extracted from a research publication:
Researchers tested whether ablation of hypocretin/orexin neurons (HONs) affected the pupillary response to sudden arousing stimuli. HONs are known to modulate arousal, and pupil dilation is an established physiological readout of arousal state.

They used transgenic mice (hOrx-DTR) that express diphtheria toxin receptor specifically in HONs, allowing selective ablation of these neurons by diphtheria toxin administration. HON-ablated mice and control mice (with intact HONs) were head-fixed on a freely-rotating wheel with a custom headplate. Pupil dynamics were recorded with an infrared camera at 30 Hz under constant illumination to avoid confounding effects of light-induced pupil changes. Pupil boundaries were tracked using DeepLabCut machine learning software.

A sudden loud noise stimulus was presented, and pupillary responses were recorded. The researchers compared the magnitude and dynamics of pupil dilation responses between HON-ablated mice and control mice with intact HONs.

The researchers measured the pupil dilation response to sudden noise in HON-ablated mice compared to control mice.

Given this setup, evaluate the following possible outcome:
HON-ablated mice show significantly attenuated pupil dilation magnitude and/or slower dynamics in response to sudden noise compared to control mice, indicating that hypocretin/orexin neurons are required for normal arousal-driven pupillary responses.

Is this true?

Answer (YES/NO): NO